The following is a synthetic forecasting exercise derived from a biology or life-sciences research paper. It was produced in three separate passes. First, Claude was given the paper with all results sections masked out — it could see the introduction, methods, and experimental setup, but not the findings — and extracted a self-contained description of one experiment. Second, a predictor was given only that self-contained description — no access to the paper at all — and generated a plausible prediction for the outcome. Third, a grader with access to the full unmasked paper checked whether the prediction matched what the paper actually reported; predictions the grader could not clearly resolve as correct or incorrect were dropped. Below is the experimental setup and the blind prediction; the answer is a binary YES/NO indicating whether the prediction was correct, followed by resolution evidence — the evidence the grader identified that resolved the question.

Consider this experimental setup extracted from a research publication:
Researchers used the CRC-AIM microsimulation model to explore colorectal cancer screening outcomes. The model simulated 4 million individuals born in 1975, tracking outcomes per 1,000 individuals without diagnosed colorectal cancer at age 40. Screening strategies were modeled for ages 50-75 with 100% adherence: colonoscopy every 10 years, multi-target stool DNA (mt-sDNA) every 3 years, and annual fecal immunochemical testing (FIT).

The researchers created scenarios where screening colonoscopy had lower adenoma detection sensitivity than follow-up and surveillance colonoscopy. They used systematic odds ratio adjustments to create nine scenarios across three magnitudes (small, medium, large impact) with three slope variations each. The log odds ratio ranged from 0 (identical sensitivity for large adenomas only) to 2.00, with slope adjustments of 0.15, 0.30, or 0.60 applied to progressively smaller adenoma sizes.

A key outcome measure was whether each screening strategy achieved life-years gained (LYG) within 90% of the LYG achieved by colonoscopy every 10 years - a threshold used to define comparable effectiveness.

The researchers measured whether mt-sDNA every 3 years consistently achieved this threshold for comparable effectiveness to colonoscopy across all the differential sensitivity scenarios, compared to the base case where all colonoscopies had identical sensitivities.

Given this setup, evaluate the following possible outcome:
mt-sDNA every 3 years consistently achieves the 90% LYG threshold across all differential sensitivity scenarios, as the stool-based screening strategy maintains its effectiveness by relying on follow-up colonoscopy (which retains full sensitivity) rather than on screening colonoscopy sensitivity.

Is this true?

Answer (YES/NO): NO